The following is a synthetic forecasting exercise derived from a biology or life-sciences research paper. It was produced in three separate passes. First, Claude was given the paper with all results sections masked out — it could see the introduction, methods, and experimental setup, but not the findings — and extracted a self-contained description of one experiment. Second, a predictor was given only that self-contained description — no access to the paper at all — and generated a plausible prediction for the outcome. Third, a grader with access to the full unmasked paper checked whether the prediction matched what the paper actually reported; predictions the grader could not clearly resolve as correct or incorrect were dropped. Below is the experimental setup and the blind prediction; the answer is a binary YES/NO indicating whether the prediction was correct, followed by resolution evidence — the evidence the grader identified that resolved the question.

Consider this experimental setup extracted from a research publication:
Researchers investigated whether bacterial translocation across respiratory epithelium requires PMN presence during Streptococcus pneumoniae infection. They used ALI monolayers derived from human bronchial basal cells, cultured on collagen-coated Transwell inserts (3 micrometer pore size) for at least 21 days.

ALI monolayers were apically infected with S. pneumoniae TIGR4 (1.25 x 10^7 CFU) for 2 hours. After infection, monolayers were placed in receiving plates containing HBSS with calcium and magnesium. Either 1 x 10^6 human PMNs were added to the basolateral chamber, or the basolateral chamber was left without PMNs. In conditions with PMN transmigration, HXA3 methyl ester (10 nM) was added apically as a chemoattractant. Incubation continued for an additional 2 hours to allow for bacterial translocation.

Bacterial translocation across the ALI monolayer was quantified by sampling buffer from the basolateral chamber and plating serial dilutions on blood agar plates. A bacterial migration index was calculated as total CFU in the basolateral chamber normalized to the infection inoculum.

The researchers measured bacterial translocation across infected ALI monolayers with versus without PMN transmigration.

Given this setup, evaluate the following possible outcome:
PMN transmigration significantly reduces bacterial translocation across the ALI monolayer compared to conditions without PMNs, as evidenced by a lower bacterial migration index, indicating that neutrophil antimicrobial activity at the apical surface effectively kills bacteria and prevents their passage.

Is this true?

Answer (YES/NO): NO